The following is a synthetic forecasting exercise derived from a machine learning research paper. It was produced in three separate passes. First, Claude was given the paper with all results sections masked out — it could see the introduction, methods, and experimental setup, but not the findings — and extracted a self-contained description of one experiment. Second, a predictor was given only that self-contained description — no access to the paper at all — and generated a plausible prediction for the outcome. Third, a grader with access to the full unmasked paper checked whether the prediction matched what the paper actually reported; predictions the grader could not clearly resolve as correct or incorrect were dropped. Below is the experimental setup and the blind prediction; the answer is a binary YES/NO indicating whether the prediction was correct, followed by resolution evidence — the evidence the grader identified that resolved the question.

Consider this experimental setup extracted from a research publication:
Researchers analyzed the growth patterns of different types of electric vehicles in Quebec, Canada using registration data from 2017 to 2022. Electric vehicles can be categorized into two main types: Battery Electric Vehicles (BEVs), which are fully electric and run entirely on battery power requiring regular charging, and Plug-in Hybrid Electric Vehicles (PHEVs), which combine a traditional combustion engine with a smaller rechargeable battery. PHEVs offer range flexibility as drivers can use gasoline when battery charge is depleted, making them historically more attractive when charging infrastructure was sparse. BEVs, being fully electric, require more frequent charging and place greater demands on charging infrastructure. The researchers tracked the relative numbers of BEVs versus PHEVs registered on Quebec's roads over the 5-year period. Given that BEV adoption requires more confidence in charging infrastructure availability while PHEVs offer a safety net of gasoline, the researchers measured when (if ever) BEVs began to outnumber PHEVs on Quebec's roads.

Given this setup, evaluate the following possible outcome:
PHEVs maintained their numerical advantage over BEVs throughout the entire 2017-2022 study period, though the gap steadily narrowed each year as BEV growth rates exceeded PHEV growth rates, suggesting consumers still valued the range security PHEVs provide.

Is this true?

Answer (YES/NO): NO